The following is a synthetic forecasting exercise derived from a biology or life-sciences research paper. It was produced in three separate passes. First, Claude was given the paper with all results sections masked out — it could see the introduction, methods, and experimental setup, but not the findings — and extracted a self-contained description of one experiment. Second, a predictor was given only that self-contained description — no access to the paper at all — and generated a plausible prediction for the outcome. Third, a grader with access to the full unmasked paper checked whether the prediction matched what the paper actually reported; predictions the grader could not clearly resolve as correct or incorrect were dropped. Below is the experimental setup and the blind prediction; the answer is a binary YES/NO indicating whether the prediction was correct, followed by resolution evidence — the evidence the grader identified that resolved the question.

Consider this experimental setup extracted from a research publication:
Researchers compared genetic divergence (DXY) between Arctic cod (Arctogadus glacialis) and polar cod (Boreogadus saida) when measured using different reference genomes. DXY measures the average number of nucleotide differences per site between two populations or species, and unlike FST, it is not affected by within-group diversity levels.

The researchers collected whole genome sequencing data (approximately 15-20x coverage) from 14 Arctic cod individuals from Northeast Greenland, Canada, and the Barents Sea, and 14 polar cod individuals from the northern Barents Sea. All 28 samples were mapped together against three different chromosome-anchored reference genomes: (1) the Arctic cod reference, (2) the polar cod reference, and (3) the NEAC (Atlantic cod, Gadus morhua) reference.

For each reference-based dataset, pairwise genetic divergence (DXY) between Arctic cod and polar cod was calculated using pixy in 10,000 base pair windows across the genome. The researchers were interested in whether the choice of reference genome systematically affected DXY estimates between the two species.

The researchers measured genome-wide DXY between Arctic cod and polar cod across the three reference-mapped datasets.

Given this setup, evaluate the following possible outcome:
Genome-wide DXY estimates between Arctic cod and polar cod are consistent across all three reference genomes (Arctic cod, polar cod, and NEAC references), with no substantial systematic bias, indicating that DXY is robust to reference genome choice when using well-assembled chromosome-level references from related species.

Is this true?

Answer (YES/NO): NO